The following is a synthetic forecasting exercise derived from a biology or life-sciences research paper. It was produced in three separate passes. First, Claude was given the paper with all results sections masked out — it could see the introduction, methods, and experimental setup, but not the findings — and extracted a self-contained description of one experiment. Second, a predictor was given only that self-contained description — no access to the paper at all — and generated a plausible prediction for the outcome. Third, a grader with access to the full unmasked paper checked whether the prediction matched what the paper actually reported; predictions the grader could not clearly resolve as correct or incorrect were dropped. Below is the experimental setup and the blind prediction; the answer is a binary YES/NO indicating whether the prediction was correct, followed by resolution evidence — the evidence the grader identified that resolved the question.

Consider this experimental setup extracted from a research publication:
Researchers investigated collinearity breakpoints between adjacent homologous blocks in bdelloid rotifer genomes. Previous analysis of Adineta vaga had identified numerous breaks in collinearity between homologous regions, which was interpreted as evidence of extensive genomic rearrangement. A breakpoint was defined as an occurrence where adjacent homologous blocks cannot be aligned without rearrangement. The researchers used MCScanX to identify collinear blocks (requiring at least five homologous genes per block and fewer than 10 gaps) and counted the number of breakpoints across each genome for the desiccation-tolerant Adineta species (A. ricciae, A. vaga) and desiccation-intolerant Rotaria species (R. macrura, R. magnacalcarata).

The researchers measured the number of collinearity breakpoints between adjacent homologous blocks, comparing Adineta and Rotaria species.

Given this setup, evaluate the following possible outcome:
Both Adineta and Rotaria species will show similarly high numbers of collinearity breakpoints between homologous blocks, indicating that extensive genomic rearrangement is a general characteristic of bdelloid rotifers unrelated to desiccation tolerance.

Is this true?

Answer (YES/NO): NO